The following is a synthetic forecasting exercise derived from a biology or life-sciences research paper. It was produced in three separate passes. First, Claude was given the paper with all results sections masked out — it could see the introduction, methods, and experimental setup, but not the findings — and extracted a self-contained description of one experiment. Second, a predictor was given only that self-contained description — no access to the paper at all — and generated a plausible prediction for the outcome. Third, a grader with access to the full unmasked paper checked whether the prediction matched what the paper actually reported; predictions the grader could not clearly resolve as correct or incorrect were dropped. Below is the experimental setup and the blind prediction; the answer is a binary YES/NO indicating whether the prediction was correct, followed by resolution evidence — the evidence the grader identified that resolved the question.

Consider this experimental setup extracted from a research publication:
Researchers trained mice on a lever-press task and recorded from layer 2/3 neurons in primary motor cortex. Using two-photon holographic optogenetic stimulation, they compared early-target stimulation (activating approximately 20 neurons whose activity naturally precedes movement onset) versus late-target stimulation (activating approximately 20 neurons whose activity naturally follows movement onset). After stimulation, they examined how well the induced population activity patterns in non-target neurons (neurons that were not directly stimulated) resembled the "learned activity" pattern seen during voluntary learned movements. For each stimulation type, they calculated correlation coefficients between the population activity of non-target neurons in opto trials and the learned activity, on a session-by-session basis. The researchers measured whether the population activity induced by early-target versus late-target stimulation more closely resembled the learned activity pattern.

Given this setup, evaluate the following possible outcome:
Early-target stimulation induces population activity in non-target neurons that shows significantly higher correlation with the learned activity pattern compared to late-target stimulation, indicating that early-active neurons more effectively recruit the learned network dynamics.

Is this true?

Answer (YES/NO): YES